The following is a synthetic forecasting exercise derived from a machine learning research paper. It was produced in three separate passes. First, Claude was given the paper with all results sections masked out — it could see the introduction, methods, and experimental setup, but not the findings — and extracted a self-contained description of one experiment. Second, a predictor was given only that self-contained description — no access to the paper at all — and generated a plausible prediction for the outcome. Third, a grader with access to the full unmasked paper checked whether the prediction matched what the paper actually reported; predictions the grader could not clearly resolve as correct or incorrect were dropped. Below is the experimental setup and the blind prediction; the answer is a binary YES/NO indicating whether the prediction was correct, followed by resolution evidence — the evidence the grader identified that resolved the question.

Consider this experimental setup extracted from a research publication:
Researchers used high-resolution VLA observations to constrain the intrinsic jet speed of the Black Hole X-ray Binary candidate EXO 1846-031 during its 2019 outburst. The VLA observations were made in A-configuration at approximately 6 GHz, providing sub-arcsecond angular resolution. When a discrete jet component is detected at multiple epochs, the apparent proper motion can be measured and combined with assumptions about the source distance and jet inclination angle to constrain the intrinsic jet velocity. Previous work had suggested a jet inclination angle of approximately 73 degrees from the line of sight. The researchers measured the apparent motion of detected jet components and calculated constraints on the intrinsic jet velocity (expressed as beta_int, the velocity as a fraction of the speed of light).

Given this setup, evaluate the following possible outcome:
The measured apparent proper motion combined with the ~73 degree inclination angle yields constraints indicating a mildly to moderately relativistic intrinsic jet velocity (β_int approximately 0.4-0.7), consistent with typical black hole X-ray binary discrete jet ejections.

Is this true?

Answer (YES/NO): NO